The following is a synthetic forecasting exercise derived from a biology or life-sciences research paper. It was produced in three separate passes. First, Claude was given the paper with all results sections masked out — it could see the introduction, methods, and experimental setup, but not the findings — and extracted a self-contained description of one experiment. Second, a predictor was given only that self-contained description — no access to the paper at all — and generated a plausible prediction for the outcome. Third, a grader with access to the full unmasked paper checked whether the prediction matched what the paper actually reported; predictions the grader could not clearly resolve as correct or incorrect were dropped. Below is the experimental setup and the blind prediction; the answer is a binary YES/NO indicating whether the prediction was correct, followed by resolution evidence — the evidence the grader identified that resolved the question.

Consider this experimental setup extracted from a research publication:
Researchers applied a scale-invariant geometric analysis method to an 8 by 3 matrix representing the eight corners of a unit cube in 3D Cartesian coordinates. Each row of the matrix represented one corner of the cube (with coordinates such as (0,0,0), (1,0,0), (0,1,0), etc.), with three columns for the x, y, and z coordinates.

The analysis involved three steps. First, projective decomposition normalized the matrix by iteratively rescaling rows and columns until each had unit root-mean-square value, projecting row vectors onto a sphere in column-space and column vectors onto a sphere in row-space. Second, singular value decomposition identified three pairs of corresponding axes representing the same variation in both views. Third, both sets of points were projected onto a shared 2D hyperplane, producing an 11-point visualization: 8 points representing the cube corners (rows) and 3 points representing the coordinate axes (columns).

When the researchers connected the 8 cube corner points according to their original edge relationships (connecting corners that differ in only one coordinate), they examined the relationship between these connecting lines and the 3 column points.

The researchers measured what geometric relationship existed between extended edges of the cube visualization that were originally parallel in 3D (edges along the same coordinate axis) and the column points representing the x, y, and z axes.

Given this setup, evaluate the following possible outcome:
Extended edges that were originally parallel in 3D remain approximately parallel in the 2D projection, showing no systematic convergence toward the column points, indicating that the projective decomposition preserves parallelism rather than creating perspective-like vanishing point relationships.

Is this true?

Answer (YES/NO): NO